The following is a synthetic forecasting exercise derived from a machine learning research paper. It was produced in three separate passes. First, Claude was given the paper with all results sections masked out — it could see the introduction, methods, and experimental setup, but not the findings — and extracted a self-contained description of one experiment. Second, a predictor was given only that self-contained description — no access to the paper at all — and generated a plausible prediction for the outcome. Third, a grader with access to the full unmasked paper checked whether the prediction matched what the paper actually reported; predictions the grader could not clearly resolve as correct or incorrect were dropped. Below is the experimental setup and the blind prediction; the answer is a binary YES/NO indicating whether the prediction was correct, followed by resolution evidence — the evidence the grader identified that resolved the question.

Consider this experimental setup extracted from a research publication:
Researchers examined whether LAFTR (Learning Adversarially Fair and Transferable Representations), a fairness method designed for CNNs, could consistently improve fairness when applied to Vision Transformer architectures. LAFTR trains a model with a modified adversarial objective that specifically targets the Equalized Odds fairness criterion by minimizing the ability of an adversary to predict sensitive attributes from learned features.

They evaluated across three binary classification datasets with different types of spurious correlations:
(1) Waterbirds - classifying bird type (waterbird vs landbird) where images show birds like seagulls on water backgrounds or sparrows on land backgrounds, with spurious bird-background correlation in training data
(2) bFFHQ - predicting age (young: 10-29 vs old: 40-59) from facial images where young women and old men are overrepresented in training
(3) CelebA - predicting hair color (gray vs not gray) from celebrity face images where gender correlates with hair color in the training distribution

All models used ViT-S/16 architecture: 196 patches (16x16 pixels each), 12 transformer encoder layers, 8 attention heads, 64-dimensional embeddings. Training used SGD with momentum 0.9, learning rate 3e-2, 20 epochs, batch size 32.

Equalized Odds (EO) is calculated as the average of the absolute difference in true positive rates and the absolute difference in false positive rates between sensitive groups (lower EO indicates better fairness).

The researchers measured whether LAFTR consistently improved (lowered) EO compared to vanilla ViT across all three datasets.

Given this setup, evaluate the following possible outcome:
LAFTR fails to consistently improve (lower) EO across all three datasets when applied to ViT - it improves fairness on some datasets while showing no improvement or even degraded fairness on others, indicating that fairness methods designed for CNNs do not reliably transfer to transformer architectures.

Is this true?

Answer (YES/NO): YES